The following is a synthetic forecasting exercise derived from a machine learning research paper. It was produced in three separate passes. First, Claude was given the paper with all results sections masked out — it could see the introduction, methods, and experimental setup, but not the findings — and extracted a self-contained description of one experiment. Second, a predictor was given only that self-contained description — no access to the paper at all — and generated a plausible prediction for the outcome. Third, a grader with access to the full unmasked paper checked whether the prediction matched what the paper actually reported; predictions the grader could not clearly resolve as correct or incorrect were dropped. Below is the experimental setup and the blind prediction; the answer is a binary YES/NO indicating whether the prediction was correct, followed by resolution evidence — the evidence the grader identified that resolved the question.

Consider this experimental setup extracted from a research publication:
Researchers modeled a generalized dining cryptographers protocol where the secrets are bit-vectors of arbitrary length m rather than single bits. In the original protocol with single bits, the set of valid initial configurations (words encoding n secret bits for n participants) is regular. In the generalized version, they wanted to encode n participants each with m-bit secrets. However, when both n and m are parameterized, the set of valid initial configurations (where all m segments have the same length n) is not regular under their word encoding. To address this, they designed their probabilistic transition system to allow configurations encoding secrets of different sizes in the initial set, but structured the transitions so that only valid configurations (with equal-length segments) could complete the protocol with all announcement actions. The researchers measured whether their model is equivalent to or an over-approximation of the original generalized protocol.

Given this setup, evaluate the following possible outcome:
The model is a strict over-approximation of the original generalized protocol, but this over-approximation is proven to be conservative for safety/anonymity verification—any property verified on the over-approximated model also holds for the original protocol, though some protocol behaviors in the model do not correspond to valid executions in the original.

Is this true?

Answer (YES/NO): YES